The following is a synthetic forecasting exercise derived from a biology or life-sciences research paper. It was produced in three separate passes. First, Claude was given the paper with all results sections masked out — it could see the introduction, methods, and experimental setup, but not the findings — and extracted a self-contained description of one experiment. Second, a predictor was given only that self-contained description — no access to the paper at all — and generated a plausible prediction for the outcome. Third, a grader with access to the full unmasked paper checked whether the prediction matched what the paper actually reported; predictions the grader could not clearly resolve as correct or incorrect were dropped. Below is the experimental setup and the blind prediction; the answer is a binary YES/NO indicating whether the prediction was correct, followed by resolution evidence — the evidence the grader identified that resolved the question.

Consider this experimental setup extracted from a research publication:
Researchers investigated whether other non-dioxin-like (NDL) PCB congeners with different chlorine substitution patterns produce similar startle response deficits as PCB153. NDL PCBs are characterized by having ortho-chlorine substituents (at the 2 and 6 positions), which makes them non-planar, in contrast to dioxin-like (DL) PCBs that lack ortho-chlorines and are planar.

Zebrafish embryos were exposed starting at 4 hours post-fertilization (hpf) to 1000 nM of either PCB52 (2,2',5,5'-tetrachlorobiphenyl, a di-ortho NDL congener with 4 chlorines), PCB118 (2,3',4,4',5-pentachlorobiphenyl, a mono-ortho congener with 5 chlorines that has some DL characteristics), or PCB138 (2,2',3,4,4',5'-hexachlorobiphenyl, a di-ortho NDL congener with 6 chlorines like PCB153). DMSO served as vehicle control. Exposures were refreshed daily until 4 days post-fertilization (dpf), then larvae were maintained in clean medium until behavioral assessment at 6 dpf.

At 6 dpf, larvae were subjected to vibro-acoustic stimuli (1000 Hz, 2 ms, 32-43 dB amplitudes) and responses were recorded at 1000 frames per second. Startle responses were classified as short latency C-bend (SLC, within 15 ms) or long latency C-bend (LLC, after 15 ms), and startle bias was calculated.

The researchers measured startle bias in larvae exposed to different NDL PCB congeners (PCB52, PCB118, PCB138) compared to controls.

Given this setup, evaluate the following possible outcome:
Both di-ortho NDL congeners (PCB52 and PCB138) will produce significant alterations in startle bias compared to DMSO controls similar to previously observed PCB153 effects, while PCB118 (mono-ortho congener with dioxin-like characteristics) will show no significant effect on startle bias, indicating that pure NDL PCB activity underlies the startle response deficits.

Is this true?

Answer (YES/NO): YES